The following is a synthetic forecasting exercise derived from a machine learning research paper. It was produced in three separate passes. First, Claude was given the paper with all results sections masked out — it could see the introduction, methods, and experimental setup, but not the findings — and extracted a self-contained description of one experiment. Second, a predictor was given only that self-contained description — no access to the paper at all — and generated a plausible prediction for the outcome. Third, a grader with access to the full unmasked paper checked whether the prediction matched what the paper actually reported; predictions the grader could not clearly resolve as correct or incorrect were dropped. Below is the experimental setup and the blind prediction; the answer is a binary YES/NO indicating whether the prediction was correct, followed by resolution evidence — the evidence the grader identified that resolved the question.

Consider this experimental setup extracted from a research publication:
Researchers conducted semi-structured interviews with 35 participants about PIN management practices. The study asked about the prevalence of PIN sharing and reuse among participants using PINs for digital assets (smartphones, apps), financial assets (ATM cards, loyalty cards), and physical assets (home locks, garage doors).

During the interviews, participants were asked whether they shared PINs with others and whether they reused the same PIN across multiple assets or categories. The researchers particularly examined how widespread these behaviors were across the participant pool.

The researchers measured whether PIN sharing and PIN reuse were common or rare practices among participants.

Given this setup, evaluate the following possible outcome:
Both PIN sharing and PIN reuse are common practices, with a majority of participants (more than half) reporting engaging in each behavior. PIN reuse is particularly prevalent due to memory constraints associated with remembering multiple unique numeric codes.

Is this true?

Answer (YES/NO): YES